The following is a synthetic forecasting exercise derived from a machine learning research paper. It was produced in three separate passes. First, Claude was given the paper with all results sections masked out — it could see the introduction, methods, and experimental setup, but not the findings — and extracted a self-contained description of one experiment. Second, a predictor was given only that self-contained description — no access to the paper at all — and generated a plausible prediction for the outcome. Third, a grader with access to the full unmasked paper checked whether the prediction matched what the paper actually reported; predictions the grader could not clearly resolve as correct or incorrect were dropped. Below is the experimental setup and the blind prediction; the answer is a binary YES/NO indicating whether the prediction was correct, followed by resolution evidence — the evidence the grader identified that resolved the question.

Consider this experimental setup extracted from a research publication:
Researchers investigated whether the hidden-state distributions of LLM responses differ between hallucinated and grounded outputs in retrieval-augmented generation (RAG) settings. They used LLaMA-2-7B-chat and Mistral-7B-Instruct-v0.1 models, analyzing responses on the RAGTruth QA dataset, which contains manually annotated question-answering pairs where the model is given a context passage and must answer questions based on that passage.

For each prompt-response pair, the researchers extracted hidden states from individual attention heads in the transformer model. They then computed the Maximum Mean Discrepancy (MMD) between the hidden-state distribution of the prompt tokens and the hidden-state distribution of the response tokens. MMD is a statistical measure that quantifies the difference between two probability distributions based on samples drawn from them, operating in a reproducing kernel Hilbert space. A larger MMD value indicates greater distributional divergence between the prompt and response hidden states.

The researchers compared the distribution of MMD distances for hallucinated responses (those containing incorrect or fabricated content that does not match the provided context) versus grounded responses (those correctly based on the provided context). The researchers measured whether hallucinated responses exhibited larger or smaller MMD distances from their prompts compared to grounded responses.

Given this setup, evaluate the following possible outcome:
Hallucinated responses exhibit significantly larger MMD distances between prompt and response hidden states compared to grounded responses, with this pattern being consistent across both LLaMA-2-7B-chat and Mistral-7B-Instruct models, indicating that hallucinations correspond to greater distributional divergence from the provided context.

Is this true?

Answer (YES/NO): NO